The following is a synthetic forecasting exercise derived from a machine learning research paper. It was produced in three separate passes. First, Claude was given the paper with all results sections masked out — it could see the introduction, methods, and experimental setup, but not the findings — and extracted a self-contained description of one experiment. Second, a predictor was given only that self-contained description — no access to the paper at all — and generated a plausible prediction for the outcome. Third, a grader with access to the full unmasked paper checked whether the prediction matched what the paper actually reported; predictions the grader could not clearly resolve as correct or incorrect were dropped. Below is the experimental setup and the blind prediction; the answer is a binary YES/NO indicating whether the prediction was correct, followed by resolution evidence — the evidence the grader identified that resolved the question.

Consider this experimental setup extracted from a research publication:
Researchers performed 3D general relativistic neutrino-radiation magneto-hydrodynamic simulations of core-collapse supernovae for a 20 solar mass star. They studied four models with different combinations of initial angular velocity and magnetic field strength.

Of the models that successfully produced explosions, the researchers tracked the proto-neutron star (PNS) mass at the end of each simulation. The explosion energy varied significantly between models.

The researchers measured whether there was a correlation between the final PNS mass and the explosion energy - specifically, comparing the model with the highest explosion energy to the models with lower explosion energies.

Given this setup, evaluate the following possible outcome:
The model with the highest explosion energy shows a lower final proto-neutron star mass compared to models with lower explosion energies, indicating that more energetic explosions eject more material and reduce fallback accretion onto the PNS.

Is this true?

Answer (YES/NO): NO